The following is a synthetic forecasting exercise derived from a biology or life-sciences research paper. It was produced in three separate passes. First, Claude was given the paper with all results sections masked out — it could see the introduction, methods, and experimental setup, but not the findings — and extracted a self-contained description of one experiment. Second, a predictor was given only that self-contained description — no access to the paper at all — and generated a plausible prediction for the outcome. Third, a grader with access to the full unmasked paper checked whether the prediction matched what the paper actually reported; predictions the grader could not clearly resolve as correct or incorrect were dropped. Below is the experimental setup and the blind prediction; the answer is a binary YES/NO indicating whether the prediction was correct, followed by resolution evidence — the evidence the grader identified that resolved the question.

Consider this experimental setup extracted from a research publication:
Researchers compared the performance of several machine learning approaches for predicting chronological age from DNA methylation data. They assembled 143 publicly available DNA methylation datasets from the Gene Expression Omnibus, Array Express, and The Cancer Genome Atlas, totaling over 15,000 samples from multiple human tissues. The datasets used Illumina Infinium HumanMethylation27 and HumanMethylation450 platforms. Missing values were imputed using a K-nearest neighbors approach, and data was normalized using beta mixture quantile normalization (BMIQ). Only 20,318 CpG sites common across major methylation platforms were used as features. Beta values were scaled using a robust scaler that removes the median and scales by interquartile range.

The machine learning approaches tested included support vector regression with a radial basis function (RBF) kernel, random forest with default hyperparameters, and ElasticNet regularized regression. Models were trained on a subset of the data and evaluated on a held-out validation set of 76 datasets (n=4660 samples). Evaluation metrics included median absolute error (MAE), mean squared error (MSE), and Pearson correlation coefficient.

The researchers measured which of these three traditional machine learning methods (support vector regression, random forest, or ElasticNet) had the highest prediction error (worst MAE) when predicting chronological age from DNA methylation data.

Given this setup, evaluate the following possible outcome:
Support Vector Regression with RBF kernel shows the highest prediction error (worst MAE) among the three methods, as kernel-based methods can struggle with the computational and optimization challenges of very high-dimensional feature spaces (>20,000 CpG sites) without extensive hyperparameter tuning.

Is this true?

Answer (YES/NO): YES